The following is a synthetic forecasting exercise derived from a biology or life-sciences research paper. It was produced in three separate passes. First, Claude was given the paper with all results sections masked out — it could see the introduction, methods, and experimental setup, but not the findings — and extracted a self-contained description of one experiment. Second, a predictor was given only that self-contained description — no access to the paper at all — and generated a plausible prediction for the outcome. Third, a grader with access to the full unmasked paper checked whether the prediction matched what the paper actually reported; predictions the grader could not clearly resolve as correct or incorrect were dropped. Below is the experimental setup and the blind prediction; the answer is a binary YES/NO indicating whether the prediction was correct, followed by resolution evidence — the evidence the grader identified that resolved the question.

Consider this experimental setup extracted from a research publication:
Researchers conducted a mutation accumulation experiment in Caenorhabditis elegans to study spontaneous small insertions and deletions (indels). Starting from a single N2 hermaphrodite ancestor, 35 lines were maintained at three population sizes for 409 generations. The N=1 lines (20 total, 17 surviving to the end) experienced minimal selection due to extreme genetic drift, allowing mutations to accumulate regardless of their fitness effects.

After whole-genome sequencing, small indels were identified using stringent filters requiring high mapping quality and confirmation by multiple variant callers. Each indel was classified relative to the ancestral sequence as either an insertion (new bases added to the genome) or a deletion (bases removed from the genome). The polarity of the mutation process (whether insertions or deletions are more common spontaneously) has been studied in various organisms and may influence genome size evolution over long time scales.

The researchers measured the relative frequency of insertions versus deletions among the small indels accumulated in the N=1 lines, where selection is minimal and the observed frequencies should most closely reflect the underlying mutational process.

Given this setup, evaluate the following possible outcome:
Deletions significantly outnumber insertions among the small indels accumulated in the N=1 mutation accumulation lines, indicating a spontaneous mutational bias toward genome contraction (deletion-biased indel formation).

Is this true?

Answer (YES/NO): YES